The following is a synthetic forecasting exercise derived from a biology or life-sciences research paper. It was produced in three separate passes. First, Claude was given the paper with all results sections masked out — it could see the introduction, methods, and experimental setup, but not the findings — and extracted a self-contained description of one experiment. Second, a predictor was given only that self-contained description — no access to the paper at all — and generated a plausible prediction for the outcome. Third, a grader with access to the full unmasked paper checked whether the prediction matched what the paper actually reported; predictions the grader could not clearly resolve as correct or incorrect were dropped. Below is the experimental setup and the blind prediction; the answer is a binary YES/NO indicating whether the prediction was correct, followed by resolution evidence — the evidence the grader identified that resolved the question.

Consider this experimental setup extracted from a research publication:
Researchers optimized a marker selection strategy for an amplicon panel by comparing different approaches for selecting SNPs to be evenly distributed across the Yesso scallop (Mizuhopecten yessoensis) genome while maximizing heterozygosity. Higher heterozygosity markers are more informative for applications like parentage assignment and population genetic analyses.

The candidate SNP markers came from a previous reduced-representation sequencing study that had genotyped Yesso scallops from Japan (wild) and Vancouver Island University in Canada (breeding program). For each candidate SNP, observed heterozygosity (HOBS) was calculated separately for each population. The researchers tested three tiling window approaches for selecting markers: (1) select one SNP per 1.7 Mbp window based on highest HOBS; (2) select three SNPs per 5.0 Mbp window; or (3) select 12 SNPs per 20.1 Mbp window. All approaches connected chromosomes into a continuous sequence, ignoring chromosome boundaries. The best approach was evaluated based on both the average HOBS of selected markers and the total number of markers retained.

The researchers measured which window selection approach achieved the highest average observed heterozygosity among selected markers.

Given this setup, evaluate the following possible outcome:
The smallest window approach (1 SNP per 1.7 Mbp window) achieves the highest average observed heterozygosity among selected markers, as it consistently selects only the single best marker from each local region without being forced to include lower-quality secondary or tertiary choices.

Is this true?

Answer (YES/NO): NO